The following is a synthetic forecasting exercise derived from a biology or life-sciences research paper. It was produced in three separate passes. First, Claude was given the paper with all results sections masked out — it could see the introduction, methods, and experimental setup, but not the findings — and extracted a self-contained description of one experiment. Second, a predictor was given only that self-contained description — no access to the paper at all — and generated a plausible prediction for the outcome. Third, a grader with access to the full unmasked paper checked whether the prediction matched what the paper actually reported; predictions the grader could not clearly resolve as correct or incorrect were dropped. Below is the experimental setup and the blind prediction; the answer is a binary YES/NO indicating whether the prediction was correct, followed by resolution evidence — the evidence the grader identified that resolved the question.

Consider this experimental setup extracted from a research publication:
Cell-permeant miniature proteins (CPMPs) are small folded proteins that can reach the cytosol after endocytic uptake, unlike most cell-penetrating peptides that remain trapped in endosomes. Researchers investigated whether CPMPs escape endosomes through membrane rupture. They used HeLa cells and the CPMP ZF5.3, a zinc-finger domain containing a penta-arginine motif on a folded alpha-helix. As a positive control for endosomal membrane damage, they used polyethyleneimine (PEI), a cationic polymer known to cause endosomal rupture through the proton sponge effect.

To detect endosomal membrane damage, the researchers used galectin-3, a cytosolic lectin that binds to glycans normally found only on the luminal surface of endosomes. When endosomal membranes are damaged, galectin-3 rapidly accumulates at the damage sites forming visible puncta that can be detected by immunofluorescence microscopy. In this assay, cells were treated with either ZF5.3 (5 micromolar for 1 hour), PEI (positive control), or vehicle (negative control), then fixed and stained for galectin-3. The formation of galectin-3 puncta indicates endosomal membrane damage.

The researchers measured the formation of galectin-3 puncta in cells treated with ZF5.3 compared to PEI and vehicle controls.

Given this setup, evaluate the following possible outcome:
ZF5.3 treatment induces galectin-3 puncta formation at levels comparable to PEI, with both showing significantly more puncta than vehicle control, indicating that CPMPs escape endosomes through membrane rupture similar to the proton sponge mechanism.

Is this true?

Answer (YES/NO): NO